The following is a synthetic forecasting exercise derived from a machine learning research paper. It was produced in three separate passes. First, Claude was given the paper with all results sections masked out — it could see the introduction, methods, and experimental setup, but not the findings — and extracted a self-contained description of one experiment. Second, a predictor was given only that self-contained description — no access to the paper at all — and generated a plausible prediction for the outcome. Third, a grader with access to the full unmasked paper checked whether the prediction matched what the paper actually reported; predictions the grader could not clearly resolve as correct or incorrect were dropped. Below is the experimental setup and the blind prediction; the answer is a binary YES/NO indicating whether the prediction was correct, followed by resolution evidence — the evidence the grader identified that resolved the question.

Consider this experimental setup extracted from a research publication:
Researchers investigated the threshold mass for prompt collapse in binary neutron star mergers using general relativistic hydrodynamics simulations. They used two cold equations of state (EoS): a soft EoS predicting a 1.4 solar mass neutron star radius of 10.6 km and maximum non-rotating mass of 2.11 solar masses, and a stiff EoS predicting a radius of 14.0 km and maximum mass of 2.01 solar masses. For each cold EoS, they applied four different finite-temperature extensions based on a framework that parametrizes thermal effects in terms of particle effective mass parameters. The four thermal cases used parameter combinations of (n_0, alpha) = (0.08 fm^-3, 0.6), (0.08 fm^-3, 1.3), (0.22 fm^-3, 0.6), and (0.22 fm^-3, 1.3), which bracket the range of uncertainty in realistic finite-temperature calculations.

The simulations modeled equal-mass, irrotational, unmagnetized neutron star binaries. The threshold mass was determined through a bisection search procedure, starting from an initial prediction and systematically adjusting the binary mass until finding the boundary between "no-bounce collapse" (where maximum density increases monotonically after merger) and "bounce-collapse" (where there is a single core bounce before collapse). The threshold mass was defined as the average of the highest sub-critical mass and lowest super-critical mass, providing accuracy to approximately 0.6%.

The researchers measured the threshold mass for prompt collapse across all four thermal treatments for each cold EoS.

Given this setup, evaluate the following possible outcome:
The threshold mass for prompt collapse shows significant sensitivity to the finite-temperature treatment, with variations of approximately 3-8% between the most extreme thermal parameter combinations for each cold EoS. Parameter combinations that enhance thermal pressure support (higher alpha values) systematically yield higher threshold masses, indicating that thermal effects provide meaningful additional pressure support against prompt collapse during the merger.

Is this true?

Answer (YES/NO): NO